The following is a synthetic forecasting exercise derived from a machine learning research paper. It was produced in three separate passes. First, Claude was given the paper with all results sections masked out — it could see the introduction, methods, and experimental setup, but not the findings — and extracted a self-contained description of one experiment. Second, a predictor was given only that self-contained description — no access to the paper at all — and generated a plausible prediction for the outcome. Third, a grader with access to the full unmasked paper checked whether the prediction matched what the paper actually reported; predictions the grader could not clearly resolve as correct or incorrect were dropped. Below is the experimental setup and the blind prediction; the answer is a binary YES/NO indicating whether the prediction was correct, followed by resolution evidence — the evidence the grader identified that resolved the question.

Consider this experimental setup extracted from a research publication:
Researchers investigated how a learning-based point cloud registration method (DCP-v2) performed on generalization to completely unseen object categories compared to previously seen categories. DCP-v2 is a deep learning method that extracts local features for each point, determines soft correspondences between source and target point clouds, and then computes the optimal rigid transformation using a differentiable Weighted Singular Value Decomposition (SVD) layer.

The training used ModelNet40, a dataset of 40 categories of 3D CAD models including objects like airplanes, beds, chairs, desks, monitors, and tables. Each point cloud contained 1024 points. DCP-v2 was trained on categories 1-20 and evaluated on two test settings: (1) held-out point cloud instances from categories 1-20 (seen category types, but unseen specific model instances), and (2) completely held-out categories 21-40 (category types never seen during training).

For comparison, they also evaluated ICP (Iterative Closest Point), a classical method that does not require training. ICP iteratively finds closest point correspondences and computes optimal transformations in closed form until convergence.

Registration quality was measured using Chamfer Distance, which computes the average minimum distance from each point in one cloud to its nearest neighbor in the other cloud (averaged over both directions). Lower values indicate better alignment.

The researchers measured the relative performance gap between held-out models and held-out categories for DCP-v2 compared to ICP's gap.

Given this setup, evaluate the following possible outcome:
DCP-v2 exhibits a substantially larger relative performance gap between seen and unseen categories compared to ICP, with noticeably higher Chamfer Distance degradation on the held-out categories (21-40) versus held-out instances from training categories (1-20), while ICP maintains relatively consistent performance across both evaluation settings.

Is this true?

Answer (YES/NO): YES